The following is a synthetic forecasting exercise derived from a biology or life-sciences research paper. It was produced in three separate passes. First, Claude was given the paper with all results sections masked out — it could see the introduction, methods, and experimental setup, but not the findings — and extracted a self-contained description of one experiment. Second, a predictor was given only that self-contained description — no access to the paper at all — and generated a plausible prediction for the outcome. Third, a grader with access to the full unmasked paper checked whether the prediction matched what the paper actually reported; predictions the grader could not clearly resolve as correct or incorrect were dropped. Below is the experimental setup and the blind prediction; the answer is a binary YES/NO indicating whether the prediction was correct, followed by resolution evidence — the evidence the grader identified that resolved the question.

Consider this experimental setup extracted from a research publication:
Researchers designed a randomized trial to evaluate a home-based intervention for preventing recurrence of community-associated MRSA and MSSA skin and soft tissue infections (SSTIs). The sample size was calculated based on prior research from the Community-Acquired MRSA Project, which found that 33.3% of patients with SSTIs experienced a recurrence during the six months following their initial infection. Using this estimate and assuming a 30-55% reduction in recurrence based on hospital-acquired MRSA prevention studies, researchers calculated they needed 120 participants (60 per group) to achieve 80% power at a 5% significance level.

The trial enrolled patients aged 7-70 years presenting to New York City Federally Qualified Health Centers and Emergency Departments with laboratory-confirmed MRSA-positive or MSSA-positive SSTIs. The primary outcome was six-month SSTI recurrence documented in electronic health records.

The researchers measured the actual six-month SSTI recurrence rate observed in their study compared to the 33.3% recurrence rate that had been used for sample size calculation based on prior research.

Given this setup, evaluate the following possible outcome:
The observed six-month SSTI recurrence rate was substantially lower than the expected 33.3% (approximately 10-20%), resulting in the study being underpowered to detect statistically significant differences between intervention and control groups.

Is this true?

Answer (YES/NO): YES